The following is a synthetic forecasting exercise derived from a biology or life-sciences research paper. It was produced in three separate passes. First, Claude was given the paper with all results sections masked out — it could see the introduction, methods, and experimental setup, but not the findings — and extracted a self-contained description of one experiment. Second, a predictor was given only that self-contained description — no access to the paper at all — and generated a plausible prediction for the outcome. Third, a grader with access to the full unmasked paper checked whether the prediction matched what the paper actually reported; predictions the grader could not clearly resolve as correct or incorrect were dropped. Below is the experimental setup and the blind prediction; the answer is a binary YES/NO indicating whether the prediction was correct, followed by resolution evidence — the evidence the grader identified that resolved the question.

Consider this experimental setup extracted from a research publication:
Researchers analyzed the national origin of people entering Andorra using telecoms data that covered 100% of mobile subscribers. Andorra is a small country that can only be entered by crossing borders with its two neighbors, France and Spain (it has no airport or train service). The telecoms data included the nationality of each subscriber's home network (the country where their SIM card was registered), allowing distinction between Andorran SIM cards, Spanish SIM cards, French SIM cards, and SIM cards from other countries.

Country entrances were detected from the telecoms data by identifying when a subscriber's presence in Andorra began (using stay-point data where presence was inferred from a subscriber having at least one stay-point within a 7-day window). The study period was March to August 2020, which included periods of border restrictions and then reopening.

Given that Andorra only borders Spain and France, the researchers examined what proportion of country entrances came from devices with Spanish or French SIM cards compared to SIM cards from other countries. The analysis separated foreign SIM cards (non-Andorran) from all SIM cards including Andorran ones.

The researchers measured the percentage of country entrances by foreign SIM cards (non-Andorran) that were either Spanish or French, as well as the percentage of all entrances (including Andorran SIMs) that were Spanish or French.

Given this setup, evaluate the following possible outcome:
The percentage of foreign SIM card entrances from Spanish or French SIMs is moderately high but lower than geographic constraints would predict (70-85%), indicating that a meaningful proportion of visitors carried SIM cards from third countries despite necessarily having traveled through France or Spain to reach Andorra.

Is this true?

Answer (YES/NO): NO